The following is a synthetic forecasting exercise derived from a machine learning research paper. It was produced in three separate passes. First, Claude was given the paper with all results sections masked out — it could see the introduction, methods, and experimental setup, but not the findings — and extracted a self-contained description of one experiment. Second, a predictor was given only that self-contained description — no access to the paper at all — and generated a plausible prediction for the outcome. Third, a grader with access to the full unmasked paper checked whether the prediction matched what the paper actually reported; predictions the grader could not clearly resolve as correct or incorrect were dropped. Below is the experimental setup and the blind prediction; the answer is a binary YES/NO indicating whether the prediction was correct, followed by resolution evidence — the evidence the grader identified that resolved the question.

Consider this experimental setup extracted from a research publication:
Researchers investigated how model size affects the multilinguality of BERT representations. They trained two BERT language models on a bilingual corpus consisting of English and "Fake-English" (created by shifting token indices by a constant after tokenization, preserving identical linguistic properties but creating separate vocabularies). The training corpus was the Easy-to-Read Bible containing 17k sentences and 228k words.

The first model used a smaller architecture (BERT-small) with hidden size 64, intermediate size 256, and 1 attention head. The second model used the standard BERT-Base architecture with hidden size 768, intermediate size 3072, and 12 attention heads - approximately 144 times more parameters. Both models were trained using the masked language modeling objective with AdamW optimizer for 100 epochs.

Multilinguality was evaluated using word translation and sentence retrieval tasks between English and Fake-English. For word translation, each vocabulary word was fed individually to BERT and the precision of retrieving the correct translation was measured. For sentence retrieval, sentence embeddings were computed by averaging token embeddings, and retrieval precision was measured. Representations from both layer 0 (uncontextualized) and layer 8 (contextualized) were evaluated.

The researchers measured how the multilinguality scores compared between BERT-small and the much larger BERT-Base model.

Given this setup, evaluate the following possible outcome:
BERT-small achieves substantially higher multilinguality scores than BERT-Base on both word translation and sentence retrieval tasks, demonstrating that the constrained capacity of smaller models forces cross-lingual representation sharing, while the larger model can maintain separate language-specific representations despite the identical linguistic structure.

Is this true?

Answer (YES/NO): NO